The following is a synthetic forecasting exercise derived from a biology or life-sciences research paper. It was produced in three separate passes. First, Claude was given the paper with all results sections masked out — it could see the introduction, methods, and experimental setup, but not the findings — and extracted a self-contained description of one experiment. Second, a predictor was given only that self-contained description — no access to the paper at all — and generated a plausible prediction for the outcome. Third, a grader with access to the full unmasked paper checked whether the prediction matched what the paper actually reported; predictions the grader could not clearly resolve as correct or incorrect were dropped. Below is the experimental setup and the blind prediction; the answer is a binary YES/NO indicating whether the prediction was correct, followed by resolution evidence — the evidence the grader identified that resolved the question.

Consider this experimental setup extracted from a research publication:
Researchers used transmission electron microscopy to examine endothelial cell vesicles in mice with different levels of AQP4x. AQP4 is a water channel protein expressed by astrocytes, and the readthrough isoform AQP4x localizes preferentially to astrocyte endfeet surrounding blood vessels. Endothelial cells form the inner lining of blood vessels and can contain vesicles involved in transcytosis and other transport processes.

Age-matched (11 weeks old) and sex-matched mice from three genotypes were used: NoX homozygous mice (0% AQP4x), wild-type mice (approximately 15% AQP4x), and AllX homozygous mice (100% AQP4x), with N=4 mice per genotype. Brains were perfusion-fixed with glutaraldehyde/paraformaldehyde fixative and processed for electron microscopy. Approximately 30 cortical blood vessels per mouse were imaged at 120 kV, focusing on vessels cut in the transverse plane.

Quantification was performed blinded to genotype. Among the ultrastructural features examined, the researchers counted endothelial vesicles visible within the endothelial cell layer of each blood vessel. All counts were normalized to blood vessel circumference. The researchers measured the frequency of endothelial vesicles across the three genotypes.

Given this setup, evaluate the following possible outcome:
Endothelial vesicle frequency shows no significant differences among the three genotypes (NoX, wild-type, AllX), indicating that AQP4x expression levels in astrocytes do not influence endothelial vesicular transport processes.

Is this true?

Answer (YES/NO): NO